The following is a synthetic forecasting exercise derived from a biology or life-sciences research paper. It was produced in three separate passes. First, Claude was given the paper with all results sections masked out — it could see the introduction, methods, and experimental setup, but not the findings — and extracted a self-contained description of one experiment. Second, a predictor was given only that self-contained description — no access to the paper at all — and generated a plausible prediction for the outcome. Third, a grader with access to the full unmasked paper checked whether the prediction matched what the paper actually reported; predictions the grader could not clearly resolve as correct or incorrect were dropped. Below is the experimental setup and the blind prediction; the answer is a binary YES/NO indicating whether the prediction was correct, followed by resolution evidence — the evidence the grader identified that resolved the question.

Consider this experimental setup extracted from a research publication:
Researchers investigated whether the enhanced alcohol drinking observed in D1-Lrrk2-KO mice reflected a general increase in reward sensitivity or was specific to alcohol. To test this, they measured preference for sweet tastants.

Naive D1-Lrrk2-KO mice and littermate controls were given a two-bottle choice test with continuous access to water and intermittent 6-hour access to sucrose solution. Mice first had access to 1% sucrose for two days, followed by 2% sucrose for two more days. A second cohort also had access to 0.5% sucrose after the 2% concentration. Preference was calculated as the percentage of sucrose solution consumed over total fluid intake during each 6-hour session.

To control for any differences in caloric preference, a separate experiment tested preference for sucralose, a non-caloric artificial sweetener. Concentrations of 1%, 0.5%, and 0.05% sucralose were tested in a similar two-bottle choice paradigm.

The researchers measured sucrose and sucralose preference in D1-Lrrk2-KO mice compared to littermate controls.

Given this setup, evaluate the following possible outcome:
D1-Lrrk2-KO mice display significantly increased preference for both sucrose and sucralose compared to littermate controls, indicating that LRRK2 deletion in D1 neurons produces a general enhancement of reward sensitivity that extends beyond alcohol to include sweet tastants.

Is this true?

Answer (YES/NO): NO